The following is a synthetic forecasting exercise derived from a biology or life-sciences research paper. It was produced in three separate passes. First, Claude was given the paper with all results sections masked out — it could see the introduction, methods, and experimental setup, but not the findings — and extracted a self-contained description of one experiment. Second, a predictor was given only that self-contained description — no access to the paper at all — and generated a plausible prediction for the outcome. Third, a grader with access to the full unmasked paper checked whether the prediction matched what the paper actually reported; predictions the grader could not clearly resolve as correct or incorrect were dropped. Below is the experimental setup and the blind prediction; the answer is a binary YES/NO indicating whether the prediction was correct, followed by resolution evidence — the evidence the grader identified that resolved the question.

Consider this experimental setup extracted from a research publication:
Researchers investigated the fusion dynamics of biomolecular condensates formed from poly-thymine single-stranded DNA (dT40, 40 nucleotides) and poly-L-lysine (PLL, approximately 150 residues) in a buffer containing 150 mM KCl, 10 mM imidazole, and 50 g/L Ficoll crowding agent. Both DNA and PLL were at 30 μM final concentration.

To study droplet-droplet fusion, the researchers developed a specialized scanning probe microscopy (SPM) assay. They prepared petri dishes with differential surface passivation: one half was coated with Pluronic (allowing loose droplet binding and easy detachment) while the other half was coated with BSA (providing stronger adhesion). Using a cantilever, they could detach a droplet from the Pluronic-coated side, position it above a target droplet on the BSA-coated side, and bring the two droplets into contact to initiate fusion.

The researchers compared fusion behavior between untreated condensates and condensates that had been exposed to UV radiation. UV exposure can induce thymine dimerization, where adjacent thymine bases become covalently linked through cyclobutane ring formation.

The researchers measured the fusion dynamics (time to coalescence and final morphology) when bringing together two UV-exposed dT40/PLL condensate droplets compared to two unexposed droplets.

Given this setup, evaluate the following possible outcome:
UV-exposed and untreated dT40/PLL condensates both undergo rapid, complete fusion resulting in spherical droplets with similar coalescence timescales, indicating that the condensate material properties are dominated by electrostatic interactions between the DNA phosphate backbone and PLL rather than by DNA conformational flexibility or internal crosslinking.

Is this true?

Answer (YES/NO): NO